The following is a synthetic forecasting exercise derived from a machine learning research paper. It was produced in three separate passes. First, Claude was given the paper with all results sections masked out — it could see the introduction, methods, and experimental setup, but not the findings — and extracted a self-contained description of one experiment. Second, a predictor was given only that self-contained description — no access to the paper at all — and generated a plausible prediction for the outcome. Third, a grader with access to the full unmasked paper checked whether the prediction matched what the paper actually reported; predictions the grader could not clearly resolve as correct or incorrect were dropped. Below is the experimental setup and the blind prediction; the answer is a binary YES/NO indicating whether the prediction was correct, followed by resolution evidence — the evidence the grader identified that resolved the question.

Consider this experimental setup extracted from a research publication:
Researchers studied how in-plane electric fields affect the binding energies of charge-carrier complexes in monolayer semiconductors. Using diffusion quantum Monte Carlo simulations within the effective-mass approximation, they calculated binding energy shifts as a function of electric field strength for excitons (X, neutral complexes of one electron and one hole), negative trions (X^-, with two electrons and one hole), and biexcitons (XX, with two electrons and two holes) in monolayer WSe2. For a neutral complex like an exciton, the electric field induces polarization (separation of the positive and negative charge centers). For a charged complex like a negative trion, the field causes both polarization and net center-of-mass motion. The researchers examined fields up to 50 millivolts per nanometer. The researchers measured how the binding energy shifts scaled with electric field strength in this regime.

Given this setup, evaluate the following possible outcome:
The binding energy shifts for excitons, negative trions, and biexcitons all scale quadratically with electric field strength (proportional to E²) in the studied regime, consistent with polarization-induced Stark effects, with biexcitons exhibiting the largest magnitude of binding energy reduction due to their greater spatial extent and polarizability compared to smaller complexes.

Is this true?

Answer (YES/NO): NO